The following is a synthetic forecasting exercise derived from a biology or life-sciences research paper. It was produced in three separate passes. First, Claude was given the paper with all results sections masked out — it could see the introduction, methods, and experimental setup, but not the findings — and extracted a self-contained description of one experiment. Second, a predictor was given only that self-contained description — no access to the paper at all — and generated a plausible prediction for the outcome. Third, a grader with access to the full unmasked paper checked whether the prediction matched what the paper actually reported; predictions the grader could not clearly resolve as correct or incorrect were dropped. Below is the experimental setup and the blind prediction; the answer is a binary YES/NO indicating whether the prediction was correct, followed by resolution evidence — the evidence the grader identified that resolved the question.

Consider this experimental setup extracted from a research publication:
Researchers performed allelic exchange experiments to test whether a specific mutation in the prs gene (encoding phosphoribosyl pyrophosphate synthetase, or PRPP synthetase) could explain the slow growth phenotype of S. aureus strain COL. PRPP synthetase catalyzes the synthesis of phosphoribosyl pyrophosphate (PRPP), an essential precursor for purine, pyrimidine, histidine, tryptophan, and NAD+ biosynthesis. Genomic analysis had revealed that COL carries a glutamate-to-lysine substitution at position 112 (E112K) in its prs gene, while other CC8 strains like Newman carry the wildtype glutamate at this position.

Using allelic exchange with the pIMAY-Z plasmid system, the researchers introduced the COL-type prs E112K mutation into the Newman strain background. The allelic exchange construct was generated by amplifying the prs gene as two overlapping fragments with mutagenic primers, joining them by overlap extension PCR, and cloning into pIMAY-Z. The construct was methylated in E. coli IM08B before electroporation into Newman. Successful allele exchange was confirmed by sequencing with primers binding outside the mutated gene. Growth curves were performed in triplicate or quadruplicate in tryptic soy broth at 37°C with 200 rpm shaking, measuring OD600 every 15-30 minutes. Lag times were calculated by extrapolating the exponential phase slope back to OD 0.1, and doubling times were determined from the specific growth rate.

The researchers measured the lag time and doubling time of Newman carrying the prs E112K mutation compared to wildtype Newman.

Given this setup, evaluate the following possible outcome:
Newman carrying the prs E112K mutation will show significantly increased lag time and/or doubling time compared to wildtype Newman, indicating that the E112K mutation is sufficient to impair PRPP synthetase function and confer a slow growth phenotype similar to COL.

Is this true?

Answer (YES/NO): YES